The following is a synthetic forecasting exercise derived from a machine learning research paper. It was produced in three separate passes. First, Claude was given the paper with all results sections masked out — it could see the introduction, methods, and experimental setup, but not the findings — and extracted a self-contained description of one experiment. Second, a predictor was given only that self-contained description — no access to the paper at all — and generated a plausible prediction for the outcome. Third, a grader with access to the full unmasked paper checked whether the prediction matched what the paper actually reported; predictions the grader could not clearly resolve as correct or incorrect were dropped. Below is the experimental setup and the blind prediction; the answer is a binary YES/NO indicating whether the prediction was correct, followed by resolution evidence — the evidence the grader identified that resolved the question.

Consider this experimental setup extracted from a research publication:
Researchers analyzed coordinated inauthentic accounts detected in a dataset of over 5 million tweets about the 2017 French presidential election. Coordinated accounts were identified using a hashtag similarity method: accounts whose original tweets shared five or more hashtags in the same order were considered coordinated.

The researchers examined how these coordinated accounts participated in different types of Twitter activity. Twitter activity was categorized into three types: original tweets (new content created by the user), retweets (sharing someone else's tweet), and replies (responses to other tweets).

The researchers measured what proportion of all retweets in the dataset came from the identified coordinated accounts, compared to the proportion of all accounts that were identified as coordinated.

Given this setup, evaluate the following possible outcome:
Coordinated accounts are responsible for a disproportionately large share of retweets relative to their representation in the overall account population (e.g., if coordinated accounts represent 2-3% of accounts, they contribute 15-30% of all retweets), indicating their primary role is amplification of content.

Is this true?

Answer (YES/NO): NO